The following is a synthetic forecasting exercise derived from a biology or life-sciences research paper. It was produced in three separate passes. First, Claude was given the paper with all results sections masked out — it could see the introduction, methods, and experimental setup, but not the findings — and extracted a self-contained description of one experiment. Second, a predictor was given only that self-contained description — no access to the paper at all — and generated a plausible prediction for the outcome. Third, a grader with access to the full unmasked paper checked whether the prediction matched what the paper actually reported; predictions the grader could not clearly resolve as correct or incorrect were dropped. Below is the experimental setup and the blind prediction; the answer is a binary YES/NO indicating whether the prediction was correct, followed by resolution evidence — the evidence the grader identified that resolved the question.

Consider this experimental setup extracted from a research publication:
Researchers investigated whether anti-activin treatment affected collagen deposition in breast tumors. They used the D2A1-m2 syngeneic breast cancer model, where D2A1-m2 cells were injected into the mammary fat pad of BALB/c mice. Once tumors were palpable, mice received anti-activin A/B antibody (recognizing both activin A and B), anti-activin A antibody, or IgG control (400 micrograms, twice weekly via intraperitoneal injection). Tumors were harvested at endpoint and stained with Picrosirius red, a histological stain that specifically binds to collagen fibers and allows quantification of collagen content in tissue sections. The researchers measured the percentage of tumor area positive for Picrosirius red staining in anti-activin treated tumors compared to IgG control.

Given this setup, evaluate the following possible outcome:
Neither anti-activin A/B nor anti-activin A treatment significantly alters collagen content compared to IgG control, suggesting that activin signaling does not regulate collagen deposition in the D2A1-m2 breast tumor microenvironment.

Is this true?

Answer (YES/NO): NO